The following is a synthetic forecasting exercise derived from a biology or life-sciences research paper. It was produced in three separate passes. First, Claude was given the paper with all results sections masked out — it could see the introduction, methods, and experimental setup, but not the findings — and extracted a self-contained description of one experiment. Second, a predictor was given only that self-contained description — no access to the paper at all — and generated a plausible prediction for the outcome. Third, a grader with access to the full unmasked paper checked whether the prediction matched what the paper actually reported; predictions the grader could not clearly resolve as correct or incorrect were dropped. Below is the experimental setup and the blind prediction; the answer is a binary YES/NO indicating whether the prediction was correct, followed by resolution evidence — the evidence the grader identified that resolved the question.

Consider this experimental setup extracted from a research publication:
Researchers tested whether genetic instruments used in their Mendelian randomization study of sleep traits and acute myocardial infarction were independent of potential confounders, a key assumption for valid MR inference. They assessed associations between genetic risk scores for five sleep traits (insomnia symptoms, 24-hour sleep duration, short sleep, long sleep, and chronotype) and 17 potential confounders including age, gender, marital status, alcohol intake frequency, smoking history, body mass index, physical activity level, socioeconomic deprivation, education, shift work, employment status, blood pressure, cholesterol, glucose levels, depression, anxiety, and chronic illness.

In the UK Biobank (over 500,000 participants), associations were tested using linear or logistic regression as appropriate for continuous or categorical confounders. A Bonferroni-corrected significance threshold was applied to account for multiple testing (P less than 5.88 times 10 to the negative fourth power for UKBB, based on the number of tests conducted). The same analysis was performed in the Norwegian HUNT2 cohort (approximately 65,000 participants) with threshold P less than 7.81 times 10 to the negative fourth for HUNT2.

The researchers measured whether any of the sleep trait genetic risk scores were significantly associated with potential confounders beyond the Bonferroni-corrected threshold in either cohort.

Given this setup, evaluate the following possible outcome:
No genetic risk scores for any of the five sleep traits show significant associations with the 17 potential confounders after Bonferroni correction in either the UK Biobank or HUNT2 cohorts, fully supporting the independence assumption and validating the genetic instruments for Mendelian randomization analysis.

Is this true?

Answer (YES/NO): NO